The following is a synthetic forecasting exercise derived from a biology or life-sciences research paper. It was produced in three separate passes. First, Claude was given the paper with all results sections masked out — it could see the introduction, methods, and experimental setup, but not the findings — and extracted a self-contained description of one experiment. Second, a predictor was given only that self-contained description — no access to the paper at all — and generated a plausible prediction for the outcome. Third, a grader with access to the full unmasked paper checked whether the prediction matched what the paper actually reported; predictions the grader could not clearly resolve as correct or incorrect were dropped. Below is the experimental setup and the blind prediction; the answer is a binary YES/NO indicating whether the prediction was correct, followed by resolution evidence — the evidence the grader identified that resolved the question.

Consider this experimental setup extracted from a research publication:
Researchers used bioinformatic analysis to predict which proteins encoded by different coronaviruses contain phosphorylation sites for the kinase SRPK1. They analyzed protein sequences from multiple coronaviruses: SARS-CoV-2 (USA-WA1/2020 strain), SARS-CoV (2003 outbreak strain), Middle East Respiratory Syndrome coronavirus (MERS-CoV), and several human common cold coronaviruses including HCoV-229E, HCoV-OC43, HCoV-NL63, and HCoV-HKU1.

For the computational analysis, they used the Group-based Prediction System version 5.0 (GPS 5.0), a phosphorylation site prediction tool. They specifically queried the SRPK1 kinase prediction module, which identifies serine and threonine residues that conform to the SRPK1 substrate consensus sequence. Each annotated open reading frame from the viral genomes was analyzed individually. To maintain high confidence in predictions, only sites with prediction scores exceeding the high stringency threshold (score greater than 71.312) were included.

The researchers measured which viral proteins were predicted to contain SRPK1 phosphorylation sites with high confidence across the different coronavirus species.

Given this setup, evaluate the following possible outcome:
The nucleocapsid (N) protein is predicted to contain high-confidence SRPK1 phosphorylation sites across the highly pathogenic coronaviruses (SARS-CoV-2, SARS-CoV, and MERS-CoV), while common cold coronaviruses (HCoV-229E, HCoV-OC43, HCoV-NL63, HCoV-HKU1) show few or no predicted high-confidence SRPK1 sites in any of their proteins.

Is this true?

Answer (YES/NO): NO